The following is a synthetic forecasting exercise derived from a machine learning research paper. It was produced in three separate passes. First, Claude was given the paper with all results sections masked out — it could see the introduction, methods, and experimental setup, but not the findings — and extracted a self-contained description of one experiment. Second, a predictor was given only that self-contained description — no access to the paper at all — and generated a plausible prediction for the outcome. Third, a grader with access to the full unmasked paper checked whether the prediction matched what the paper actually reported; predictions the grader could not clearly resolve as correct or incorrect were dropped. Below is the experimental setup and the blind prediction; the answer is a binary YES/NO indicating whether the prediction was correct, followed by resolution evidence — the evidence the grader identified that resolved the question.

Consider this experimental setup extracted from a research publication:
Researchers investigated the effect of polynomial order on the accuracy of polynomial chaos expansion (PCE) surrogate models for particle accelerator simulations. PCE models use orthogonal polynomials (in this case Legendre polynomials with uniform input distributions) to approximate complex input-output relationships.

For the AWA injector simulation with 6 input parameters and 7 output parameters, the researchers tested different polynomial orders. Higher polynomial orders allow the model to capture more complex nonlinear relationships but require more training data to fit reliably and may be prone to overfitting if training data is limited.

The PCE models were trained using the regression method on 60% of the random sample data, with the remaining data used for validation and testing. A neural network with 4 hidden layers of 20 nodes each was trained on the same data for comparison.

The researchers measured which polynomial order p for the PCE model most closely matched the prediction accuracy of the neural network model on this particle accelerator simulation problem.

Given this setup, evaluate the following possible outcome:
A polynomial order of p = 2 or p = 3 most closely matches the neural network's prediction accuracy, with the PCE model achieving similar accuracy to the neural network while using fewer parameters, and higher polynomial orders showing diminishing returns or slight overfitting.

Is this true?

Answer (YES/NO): NO